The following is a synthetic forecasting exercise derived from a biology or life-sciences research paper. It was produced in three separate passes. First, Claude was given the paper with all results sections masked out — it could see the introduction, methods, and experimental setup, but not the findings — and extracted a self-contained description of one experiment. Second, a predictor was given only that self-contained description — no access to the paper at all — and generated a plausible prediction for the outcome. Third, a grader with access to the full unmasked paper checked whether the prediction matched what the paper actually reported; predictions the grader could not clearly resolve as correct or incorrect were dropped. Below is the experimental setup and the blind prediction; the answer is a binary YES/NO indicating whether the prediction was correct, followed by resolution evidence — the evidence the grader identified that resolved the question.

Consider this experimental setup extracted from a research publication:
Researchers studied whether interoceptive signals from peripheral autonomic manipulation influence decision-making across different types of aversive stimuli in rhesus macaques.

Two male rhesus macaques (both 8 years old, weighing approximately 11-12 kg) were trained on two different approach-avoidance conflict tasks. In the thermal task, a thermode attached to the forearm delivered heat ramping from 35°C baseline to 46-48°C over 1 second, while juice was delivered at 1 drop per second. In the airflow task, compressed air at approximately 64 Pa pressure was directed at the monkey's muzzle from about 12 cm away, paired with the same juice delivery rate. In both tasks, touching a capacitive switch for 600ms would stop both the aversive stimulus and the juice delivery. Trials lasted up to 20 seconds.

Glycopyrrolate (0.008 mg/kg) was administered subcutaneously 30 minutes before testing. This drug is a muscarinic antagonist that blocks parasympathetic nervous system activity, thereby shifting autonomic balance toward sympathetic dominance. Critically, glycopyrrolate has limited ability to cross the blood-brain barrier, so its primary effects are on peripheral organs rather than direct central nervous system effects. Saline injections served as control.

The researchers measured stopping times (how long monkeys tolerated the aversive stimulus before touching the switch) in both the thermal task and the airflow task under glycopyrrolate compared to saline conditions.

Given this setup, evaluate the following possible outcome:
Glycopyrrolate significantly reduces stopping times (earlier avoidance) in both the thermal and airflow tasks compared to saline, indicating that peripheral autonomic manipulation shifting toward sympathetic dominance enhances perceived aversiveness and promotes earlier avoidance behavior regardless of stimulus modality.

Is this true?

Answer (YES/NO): YES